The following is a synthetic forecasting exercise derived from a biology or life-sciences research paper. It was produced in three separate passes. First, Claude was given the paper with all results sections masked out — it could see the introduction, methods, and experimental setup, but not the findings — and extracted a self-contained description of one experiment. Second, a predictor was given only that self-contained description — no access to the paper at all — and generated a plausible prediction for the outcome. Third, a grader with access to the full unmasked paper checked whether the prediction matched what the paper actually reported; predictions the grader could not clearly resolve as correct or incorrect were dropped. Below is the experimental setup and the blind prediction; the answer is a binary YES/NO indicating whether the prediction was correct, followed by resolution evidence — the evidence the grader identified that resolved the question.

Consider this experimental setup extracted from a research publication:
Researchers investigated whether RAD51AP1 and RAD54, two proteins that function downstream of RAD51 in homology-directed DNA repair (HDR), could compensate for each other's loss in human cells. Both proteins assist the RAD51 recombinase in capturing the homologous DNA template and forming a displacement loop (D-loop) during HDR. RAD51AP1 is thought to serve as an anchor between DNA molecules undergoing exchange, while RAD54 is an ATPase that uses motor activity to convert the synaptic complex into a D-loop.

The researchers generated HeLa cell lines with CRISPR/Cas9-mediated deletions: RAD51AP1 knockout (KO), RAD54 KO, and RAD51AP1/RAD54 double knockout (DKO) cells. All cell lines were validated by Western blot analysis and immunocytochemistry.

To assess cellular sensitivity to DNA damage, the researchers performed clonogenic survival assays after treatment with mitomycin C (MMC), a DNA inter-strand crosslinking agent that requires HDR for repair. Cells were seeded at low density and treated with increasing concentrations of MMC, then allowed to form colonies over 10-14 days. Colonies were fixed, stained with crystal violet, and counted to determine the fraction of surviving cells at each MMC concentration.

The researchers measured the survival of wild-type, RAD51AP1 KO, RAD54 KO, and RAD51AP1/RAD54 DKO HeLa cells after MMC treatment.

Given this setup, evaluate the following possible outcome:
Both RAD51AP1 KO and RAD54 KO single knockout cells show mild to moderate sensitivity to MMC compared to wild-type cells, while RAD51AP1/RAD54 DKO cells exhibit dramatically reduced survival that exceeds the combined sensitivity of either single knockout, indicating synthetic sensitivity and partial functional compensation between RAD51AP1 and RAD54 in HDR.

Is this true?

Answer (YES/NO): YES